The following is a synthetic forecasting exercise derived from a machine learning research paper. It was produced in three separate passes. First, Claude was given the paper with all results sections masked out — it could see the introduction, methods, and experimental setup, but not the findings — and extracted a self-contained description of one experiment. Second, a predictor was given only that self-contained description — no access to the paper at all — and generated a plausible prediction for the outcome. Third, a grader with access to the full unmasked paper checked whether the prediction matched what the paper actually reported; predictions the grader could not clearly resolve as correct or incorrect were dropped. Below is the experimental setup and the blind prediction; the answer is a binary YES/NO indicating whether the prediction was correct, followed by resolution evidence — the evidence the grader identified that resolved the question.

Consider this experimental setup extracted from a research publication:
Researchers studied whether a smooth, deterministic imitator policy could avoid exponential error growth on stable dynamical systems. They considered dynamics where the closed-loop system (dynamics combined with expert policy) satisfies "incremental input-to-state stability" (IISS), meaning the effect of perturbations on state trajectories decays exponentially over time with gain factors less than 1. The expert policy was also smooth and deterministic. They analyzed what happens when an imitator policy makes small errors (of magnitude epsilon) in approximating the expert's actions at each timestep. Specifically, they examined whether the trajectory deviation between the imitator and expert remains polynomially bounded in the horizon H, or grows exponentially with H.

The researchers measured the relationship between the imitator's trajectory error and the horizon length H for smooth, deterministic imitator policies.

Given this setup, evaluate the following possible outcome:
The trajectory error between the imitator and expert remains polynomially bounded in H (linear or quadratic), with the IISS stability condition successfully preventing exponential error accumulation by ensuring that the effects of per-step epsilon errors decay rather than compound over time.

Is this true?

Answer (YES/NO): NO